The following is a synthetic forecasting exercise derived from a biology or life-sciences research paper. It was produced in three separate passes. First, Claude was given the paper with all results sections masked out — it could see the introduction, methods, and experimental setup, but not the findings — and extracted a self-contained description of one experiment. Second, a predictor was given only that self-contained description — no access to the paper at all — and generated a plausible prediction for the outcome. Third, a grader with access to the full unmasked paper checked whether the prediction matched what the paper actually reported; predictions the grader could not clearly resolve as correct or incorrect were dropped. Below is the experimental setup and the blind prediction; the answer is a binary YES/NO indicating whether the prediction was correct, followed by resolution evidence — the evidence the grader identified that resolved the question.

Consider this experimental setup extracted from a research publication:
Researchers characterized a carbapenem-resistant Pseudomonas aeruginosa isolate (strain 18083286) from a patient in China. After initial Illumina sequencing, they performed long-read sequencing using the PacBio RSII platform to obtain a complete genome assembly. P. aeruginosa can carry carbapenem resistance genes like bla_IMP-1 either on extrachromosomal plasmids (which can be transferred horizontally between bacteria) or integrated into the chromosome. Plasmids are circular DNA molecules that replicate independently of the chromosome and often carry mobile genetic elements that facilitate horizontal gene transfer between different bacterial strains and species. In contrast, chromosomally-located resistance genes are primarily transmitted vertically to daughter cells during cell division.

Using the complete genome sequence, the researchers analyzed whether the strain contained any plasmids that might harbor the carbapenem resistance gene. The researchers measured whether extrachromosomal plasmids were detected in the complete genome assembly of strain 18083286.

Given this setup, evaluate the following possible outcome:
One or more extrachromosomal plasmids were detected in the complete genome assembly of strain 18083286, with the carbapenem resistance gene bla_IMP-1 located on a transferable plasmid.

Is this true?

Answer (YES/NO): NO